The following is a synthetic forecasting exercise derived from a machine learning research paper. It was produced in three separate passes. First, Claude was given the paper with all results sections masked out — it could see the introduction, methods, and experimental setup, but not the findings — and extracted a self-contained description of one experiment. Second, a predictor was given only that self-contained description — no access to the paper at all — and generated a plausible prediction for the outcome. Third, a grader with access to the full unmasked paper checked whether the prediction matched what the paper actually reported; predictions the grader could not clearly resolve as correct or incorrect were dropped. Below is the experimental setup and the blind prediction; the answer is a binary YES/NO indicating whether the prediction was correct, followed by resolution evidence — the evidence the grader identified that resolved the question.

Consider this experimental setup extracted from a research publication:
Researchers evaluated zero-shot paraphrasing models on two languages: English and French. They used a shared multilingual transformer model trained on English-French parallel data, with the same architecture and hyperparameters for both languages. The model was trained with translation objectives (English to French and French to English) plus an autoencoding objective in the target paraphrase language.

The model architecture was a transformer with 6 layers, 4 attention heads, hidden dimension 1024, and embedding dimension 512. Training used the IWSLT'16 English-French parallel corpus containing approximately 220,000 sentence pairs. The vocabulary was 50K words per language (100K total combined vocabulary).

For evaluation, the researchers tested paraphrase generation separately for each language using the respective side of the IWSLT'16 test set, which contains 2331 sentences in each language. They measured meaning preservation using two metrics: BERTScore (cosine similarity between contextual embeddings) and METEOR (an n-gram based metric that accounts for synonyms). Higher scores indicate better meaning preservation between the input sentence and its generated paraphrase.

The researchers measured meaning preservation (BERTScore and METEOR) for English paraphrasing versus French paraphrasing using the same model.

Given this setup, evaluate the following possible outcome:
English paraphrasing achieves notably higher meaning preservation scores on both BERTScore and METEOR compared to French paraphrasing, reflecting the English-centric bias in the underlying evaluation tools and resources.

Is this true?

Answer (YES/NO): YES